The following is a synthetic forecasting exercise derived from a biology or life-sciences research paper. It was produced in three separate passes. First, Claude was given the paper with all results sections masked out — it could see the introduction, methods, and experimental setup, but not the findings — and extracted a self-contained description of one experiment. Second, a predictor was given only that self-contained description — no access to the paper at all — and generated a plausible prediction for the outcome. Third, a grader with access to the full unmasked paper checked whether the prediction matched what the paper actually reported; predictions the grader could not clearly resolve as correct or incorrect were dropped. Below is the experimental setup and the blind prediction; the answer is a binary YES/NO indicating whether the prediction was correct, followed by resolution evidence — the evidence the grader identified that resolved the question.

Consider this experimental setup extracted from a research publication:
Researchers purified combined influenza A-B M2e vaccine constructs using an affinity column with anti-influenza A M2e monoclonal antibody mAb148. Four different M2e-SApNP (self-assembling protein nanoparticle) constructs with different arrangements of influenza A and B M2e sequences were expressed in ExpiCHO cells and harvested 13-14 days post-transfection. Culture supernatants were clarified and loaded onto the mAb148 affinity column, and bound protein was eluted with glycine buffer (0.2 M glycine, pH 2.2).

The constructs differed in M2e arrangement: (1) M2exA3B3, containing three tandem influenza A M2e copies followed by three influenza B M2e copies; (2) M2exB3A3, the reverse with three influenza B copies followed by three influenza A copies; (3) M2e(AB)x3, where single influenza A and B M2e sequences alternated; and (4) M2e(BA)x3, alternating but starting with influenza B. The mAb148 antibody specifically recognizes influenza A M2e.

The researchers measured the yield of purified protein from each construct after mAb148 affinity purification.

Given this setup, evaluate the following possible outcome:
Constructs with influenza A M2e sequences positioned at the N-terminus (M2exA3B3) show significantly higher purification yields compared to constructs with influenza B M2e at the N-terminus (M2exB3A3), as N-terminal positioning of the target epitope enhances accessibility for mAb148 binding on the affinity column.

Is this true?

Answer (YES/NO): NO